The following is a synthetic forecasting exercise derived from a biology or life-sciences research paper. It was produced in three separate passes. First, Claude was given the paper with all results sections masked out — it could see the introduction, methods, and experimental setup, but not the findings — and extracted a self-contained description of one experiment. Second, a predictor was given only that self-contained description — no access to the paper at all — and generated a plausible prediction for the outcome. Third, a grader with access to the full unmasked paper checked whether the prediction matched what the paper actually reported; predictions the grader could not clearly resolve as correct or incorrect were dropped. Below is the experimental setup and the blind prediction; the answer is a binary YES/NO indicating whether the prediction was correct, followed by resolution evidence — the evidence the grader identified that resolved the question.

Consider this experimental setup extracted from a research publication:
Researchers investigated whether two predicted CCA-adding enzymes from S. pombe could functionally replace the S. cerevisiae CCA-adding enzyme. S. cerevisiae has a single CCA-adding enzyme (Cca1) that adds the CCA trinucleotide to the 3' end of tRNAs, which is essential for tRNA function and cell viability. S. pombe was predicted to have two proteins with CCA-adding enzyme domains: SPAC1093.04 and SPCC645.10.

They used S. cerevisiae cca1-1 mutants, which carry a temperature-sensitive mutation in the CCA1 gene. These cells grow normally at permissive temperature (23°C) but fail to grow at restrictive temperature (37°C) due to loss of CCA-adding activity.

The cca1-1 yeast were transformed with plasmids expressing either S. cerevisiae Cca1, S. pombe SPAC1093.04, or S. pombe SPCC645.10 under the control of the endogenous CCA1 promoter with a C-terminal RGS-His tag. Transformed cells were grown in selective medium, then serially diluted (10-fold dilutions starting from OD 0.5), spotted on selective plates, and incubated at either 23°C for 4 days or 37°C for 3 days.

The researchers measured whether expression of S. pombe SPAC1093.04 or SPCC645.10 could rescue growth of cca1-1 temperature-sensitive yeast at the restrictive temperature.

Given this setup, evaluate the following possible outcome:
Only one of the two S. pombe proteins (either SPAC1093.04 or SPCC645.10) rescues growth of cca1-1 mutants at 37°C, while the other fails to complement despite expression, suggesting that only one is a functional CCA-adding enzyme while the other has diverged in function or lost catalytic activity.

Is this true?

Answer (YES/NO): NO